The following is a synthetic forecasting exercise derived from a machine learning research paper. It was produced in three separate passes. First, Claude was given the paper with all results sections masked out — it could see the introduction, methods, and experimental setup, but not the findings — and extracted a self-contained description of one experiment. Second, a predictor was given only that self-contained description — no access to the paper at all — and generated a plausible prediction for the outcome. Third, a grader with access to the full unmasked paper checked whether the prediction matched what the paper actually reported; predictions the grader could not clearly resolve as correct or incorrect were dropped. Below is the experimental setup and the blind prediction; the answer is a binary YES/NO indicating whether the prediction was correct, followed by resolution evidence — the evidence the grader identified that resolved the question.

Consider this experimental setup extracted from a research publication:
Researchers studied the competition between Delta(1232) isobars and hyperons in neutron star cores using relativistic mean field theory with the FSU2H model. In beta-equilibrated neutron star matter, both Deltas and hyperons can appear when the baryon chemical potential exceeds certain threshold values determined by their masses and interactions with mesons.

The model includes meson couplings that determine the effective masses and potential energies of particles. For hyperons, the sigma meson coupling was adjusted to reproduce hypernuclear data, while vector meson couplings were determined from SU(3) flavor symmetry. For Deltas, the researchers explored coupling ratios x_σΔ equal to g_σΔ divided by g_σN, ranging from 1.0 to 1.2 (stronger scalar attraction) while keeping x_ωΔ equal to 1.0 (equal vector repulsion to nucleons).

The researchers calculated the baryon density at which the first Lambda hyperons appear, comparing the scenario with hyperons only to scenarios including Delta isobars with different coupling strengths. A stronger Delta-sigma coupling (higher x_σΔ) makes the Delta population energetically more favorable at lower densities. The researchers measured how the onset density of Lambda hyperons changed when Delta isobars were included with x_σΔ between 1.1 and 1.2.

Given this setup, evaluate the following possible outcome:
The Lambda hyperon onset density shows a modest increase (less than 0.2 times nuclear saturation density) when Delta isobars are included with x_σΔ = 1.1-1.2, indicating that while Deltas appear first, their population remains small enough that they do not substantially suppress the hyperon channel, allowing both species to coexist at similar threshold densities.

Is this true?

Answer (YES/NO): NO